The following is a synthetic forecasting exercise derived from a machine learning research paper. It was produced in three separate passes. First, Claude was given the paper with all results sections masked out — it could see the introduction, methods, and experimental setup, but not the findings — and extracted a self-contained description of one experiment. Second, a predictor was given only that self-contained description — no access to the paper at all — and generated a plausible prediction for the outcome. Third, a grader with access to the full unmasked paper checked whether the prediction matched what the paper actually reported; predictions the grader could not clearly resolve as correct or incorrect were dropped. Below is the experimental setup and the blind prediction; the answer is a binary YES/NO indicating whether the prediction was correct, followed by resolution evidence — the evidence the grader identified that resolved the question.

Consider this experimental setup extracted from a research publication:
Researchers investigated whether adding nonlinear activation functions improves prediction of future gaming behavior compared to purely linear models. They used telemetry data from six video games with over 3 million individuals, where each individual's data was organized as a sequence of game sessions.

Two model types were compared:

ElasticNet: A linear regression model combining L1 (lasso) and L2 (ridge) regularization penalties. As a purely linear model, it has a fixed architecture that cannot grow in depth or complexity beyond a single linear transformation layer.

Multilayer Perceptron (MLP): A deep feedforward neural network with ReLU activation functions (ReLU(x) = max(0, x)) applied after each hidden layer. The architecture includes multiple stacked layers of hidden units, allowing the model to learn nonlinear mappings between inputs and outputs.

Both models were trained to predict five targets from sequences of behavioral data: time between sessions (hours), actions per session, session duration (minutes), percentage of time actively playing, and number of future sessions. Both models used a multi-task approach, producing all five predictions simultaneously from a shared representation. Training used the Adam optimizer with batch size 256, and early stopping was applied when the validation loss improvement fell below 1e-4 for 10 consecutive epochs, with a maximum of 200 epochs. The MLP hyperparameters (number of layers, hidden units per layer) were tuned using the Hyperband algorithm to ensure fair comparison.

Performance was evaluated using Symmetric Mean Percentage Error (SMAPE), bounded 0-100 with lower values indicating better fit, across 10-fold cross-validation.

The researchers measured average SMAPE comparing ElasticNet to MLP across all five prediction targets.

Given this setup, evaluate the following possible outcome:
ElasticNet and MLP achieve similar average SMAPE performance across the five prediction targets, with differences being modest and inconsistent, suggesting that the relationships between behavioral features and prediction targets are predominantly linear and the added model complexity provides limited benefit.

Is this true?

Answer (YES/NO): NO